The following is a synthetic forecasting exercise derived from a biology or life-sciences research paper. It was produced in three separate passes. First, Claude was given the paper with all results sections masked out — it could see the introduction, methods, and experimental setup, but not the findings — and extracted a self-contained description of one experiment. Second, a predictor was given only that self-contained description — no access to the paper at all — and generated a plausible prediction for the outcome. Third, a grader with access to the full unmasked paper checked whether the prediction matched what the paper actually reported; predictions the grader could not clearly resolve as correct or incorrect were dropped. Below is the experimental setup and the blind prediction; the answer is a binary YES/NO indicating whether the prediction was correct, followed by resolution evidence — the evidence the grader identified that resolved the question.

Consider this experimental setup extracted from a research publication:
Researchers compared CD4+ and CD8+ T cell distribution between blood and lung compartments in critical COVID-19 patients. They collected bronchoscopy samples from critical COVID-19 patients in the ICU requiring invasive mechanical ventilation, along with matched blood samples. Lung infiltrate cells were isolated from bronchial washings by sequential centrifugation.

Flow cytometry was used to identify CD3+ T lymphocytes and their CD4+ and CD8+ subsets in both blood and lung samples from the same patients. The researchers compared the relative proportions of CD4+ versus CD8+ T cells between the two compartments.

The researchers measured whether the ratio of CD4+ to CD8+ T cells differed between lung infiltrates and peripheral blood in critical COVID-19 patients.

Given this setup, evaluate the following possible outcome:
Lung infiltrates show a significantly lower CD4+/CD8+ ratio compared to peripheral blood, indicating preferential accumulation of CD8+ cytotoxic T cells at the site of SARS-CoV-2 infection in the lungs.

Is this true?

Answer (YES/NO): NO